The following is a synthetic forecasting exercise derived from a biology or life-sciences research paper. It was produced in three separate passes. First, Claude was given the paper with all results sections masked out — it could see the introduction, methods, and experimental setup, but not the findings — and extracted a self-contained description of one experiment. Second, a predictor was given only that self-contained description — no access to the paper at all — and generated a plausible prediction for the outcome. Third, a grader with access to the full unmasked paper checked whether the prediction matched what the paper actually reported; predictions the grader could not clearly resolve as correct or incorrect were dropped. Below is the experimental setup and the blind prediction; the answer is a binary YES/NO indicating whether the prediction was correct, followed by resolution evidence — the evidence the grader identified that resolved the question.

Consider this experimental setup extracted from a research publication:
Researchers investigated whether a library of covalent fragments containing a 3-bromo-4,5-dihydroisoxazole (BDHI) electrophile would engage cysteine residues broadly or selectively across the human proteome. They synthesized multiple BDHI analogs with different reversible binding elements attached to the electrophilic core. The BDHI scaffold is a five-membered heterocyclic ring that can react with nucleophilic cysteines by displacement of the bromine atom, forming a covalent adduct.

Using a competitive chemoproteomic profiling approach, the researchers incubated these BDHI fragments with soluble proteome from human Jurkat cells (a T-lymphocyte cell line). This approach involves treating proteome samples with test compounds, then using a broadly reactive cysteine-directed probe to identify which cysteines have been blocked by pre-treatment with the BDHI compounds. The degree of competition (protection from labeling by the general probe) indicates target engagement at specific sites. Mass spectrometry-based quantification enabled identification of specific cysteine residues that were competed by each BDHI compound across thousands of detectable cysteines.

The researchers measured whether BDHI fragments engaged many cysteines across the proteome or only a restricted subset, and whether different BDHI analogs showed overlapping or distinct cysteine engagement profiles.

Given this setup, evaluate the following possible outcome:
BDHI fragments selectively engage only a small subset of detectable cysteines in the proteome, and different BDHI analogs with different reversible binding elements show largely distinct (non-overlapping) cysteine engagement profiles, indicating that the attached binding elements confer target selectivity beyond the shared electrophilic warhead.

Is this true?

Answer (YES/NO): NO